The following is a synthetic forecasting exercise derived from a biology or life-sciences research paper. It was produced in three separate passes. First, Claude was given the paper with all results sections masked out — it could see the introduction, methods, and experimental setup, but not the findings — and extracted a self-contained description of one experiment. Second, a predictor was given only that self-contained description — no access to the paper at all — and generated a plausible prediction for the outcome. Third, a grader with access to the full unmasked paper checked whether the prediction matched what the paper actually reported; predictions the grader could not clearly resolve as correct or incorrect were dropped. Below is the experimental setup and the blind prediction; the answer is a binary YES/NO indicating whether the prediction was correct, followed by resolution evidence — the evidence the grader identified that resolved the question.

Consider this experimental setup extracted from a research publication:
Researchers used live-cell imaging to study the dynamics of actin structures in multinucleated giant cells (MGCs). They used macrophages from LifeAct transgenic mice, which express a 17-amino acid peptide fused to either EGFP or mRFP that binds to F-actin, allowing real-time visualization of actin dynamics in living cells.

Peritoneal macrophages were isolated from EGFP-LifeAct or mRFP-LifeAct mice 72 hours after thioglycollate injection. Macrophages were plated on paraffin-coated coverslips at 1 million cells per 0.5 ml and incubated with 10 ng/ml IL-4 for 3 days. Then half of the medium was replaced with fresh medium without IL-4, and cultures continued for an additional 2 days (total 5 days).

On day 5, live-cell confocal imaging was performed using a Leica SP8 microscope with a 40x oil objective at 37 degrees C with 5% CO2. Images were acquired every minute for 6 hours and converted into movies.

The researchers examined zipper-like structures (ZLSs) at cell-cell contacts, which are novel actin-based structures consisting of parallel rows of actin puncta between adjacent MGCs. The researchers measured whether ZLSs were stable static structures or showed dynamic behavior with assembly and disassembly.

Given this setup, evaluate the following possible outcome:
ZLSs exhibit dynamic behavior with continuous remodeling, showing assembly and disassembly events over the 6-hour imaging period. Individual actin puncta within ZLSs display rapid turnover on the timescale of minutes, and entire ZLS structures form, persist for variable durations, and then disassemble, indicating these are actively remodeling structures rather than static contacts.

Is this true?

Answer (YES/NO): YES